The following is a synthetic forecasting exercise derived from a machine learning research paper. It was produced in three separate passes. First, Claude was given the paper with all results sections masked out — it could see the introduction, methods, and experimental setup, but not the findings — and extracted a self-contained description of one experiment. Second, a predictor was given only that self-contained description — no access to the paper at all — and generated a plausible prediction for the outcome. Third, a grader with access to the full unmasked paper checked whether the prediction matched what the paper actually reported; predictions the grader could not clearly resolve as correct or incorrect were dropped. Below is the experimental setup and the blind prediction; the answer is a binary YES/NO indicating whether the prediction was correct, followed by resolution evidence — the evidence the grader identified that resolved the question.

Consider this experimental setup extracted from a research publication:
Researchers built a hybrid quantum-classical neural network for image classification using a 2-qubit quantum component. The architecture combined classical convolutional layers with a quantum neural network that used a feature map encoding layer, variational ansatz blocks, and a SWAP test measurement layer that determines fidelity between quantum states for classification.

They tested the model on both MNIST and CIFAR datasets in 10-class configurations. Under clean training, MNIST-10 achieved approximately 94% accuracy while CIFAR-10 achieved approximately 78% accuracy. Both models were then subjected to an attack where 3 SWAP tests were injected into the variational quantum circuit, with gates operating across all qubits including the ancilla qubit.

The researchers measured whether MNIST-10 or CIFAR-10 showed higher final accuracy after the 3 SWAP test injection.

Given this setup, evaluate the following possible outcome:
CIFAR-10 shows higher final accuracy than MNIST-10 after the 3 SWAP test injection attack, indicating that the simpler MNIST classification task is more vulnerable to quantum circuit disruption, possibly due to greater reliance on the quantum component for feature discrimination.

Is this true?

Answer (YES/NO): NO